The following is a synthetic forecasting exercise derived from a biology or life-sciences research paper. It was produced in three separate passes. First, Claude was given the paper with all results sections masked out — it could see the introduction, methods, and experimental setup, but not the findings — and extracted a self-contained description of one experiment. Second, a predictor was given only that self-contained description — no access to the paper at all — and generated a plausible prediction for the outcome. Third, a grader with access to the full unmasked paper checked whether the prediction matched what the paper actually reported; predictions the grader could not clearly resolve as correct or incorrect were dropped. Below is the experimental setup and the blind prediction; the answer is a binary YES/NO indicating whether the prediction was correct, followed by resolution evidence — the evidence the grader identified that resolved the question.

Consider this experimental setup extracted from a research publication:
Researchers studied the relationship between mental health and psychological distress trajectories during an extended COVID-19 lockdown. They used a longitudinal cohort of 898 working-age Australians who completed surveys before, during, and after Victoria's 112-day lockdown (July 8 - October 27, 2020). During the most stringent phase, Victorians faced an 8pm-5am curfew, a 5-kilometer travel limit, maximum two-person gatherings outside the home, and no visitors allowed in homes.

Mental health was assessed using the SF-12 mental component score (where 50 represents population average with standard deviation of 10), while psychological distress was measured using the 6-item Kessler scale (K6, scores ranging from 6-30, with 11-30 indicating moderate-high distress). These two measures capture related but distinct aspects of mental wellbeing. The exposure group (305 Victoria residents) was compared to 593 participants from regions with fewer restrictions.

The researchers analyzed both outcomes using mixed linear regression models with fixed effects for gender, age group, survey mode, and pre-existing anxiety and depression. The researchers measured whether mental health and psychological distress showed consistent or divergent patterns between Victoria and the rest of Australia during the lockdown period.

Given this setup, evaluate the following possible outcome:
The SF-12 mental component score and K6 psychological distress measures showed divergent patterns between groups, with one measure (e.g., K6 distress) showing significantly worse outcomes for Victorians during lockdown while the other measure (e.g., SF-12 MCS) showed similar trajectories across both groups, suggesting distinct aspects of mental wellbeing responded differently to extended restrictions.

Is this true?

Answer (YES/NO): NO